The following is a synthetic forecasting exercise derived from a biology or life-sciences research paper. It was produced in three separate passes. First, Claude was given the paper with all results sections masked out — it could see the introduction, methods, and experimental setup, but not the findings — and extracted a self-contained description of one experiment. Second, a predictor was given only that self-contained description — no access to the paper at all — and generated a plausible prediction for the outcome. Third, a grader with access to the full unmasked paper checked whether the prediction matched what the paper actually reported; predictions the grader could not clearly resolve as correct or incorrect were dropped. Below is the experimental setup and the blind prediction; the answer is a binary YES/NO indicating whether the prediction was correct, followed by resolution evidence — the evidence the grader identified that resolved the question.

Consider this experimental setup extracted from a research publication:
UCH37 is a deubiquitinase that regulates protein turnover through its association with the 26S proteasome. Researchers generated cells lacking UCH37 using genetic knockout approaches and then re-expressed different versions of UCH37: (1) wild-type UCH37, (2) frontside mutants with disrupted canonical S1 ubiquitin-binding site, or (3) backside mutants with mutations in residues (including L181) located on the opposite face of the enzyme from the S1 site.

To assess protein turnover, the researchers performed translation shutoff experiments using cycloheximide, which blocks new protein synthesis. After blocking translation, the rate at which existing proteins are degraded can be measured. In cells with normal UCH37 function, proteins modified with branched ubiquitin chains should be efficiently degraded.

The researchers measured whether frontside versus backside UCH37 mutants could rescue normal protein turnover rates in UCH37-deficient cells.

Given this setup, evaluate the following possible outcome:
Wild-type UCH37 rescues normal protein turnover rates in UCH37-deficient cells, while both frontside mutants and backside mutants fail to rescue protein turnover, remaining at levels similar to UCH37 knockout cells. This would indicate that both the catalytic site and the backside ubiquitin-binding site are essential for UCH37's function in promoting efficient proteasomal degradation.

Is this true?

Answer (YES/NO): NO